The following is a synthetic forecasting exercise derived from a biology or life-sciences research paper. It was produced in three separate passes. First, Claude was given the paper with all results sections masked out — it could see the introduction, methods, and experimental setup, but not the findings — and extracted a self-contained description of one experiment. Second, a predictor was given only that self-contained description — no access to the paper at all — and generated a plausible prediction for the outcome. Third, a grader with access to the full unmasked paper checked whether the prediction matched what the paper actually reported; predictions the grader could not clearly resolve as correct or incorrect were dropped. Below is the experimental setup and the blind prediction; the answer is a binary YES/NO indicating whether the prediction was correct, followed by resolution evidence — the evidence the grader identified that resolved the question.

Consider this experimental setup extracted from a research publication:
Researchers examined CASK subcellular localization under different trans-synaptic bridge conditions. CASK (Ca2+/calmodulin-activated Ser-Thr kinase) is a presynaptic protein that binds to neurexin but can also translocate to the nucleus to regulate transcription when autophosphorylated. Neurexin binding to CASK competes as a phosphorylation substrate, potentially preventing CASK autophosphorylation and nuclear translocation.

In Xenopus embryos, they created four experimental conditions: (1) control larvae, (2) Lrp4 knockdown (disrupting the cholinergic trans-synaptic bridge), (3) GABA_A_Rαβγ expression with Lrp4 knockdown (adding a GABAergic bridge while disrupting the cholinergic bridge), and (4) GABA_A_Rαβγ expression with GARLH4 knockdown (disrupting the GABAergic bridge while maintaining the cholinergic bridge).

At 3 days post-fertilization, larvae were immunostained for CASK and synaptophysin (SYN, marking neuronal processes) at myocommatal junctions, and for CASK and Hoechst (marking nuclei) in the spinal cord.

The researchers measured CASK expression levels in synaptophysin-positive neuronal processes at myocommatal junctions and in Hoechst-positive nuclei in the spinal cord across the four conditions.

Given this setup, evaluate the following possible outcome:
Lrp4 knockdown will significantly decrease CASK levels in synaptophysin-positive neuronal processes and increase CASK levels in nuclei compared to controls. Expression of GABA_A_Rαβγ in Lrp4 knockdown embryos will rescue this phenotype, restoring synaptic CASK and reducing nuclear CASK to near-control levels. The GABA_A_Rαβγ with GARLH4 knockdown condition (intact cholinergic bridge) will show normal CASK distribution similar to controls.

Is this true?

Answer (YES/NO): NO